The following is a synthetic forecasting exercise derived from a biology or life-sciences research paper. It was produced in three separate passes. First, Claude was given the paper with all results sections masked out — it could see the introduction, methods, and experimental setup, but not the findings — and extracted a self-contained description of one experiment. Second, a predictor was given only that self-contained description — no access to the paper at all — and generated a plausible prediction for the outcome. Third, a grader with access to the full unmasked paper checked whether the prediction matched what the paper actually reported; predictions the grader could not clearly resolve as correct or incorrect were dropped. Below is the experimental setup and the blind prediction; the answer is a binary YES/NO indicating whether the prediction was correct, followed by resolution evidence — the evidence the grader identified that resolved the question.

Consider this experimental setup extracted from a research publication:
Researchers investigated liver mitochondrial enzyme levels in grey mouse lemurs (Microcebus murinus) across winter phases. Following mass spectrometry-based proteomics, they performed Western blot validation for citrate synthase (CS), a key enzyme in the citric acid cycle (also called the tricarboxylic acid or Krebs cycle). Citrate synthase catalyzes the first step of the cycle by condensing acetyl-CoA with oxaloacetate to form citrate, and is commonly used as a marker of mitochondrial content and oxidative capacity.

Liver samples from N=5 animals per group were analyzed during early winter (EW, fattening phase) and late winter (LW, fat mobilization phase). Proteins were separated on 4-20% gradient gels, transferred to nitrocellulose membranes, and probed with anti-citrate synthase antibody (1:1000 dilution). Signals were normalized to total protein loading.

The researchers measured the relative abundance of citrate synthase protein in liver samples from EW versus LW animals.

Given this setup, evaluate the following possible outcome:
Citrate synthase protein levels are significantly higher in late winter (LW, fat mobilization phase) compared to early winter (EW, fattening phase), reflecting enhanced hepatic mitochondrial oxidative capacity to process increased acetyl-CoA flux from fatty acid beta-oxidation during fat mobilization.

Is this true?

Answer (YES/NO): NO